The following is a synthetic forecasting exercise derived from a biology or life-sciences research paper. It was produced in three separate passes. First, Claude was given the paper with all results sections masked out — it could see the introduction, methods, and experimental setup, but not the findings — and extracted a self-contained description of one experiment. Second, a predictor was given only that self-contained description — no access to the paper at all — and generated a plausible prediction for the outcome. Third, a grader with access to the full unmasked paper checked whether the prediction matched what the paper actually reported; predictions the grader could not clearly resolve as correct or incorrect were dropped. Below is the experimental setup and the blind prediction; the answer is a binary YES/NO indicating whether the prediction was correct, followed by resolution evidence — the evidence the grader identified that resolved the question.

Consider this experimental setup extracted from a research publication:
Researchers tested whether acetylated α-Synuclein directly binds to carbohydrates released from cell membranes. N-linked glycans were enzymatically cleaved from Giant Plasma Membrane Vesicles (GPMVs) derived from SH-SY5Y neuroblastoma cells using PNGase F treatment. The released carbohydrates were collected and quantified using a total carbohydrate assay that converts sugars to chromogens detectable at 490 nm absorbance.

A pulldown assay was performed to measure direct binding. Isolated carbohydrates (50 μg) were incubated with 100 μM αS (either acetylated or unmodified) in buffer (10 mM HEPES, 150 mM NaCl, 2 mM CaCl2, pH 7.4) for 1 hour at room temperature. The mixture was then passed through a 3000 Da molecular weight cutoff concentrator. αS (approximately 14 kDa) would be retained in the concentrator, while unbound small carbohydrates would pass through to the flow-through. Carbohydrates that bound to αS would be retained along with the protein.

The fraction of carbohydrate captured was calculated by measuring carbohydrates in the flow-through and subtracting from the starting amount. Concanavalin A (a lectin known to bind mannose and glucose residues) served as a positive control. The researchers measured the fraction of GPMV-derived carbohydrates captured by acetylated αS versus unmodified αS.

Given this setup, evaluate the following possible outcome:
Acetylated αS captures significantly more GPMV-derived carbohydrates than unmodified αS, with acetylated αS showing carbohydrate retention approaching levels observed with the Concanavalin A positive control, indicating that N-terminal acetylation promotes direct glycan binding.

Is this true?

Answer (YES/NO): YES